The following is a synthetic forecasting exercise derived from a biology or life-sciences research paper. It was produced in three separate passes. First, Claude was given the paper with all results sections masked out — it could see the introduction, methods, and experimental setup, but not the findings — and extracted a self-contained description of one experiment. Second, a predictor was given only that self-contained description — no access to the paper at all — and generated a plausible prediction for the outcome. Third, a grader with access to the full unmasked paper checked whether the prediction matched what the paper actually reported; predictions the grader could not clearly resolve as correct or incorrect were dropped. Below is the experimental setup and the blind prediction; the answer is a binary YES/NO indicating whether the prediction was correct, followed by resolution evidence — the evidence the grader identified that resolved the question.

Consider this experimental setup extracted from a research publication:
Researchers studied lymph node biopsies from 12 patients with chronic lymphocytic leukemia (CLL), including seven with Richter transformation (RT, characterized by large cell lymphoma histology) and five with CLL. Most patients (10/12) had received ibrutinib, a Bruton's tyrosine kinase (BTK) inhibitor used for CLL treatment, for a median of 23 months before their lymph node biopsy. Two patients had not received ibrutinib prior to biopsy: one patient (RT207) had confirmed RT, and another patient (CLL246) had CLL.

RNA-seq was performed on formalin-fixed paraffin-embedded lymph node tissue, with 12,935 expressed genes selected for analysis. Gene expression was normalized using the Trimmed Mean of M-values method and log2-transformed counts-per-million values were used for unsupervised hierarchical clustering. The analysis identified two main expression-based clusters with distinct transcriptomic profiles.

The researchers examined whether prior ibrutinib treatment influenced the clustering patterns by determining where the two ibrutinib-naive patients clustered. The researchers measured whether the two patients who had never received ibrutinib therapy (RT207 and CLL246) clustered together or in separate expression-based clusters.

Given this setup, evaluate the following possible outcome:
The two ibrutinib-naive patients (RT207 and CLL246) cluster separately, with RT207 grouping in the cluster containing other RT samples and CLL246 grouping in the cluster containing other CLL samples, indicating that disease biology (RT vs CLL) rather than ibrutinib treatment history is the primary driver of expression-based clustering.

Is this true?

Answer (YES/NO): YES